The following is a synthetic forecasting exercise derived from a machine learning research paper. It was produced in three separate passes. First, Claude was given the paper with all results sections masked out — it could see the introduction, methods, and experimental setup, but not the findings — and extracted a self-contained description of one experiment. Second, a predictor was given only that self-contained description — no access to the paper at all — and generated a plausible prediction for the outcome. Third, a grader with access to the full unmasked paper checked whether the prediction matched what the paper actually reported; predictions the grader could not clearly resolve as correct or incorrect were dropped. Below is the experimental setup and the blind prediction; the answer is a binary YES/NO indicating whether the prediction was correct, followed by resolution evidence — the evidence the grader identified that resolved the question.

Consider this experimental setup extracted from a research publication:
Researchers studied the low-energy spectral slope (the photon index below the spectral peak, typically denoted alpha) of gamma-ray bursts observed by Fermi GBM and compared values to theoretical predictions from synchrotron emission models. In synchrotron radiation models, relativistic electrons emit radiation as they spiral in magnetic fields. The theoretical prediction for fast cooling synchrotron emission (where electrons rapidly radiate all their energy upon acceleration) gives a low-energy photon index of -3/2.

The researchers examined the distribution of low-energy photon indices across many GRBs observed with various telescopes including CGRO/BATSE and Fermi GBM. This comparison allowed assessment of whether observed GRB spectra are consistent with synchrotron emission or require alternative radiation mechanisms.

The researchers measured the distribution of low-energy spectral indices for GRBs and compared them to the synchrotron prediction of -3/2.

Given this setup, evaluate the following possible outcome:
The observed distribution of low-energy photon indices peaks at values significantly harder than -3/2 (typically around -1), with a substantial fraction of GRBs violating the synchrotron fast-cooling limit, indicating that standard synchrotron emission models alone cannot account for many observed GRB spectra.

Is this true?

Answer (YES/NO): YES